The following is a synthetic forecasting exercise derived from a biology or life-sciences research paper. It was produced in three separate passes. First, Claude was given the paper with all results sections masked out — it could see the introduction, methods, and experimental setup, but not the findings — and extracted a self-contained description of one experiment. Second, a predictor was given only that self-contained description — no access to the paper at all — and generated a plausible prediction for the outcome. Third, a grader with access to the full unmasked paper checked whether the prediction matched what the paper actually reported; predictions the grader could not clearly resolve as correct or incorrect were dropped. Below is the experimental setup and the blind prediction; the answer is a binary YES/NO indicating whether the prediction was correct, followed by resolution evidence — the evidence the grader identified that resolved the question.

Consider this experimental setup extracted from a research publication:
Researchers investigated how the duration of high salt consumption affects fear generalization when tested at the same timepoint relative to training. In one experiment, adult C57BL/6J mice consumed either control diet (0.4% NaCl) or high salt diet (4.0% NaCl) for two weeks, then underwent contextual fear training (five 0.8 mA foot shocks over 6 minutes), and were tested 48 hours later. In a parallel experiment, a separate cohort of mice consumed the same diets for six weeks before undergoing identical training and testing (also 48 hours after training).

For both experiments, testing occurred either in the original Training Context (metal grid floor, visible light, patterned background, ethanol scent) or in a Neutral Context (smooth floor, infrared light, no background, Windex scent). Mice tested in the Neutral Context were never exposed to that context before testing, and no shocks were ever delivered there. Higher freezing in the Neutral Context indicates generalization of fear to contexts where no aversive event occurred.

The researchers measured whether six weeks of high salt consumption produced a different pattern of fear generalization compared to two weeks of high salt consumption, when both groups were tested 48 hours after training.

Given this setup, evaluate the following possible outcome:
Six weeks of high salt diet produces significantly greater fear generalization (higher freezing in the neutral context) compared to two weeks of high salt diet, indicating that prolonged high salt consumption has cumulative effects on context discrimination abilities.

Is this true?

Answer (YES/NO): NO